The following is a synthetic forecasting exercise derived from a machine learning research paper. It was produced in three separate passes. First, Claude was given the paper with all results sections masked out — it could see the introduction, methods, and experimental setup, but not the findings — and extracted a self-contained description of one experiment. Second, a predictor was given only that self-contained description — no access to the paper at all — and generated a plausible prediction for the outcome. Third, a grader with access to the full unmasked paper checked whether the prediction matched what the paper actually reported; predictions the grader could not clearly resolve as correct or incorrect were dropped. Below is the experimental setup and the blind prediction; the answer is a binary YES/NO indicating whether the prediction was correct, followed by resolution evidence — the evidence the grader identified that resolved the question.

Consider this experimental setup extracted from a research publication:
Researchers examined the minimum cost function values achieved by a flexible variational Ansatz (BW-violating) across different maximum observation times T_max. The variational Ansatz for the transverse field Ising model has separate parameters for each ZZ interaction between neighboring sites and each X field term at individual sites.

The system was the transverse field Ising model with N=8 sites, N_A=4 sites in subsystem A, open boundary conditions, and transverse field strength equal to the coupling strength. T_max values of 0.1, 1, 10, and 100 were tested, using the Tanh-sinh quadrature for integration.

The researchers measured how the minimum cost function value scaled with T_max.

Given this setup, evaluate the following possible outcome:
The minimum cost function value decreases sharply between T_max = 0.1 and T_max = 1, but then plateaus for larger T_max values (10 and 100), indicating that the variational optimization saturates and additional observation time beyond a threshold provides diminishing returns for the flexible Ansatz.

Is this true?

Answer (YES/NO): NO